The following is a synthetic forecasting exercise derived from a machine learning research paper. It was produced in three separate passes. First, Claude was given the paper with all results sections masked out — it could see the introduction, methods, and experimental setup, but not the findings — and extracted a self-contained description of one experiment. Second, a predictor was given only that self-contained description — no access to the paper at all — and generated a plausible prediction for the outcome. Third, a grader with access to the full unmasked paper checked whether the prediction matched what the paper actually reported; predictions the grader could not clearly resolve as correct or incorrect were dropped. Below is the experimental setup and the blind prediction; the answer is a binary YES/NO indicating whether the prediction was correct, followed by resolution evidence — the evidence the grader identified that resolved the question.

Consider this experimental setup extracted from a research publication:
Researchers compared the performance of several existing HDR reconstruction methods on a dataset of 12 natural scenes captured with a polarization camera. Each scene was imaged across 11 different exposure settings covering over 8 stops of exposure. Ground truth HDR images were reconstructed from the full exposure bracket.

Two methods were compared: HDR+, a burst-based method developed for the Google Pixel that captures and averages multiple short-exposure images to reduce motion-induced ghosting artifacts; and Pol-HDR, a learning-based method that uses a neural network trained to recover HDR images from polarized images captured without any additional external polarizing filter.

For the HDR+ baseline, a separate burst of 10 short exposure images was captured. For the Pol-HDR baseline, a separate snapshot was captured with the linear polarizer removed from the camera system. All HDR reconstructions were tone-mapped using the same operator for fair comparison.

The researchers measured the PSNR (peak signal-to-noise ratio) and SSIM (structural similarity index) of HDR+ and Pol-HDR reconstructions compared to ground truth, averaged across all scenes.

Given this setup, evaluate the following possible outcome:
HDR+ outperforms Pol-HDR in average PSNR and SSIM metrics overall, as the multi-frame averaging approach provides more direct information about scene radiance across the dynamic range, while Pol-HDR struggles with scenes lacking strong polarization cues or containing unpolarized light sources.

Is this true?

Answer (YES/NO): YES